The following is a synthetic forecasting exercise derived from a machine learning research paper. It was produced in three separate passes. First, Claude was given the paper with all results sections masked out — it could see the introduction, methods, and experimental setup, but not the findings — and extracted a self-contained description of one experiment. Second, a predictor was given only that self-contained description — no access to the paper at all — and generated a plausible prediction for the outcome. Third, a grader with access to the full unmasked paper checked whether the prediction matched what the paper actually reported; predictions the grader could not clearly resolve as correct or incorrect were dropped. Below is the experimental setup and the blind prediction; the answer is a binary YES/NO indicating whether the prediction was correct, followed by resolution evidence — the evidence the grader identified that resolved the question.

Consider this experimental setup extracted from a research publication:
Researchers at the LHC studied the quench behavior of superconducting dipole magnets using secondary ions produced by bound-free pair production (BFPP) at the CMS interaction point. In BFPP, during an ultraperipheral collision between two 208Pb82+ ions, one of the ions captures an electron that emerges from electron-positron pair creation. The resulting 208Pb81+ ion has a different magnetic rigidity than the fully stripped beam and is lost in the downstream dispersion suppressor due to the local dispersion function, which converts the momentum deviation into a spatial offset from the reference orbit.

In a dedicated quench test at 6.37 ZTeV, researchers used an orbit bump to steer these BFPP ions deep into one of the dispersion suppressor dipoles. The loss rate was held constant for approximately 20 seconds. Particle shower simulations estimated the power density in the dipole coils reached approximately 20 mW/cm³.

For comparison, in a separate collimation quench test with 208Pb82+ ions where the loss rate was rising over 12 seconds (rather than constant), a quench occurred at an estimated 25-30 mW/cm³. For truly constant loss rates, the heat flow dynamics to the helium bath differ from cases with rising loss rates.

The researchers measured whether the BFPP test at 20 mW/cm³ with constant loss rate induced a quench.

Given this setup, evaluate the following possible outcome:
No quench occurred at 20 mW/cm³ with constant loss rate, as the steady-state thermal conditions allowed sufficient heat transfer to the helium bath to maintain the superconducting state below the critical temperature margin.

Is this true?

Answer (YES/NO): NO